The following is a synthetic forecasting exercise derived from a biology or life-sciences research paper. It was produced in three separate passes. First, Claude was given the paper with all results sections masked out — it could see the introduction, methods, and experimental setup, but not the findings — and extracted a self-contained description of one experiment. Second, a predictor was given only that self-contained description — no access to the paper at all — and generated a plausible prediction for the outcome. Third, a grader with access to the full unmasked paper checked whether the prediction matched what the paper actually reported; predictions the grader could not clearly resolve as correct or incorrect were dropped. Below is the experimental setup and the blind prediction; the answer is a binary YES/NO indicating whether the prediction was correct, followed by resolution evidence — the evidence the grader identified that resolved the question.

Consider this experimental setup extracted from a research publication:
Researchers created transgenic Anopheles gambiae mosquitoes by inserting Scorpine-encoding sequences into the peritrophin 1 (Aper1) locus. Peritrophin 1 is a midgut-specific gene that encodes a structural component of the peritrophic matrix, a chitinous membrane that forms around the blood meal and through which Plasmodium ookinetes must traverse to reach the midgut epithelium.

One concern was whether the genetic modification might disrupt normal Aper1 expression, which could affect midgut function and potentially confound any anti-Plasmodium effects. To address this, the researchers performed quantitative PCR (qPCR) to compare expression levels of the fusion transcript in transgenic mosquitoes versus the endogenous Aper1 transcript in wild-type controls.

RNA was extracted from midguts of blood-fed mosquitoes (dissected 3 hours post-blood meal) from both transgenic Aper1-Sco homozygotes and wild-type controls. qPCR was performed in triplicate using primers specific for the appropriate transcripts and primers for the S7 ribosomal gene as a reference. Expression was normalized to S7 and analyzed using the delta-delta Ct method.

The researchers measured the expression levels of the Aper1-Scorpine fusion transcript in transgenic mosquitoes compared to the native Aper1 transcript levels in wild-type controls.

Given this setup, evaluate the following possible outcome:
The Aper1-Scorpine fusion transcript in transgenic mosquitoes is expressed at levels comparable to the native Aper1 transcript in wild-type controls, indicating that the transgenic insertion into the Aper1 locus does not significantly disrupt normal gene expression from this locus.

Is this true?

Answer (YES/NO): YES